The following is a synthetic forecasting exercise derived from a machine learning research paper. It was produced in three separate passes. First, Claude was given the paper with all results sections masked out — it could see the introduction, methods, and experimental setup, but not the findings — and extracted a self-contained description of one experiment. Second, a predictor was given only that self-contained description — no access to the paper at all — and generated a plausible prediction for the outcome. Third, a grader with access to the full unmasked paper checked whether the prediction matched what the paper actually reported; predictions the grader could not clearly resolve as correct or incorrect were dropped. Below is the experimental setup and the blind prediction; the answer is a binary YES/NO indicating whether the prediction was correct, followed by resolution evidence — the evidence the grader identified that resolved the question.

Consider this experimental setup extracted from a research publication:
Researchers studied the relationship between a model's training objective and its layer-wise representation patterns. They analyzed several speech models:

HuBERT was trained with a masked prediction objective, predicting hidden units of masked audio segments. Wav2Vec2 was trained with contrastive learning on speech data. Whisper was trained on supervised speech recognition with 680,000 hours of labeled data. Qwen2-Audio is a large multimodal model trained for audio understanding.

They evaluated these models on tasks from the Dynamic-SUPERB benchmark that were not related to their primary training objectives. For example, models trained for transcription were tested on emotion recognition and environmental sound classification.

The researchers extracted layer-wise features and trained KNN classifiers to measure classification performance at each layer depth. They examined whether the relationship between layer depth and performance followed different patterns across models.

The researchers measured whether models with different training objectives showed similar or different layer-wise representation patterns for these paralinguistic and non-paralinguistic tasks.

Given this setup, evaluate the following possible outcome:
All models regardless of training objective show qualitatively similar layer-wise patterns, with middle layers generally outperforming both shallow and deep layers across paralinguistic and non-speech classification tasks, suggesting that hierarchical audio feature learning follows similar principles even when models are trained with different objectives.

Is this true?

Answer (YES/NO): NO